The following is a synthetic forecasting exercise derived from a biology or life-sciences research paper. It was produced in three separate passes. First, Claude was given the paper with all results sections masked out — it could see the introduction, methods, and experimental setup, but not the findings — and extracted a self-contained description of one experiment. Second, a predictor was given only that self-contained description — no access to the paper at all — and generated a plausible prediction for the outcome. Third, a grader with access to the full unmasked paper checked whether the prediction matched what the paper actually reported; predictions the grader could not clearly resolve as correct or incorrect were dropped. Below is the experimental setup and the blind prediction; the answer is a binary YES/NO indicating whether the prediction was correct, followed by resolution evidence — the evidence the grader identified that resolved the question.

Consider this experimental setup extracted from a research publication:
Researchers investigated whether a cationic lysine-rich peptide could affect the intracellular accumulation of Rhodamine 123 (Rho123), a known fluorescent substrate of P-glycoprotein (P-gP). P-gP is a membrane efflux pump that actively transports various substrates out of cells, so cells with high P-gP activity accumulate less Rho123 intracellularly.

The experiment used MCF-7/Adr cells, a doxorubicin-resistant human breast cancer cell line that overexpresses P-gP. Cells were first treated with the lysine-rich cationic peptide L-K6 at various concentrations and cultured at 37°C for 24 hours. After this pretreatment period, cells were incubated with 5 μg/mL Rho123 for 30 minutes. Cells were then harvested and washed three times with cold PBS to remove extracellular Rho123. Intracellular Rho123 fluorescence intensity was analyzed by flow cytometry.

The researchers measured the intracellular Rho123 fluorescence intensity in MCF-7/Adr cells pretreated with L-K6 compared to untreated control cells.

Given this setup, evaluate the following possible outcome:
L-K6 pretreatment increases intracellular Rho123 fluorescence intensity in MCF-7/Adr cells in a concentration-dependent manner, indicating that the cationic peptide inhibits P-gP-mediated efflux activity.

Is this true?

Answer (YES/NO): NO